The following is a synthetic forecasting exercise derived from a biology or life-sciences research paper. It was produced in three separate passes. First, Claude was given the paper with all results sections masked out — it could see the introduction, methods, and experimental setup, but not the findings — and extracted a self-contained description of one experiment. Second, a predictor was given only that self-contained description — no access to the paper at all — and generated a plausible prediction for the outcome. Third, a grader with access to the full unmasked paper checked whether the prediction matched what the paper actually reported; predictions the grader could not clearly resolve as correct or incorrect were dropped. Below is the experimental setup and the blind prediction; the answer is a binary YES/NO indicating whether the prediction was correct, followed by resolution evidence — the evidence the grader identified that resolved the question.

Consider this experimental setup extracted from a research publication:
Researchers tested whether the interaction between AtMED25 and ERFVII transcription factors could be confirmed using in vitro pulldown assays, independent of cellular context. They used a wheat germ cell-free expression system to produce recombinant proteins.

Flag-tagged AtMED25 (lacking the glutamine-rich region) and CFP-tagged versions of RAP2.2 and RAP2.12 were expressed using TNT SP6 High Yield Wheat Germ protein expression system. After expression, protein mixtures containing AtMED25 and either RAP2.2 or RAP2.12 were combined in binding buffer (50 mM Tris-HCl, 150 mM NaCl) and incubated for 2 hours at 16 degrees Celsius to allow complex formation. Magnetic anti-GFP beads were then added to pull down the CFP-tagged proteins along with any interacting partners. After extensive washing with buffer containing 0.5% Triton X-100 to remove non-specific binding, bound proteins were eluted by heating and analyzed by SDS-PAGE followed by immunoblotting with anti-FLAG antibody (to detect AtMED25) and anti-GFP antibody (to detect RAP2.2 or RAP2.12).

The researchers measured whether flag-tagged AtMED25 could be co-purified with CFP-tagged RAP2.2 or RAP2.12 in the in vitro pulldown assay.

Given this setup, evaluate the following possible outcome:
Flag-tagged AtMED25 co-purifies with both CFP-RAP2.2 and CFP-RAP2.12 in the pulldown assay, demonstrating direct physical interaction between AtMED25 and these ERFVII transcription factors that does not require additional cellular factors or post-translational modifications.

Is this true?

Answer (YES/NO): YES